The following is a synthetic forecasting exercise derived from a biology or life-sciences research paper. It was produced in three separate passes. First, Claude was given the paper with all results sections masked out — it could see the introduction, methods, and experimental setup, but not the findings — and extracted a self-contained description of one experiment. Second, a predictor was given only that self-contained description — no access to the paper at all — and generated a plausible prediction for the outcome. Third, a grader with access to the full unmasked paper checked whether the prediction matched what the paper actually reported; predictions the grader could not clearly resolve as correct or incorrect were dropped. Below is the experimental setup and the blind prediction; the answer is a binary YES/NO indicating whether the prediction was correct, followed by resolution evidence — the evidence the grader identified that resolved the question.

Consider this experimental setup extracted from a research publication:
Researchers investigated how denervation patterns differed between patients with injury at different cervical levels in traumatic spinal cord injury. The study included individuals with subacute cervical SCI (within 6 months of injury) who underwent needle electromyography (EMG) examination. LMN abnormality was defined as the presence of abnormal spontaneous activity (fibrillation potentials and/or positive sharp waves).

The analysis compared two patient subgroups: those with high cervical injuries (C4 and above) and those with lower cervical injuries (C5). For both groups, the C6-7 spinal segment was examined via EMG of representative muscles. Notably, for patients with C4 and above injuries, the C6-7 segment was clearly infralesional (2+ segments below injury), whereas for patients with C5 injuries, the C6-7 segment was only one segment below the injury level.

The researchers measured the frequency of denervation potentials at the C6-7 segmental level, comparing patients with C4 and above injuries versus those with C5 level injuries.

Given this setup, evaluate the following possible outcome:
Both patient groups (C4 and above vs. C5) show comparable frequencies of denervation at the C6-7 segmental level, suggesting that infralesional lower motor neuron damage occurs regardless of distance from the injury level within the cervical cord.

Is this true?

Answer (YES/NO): YES